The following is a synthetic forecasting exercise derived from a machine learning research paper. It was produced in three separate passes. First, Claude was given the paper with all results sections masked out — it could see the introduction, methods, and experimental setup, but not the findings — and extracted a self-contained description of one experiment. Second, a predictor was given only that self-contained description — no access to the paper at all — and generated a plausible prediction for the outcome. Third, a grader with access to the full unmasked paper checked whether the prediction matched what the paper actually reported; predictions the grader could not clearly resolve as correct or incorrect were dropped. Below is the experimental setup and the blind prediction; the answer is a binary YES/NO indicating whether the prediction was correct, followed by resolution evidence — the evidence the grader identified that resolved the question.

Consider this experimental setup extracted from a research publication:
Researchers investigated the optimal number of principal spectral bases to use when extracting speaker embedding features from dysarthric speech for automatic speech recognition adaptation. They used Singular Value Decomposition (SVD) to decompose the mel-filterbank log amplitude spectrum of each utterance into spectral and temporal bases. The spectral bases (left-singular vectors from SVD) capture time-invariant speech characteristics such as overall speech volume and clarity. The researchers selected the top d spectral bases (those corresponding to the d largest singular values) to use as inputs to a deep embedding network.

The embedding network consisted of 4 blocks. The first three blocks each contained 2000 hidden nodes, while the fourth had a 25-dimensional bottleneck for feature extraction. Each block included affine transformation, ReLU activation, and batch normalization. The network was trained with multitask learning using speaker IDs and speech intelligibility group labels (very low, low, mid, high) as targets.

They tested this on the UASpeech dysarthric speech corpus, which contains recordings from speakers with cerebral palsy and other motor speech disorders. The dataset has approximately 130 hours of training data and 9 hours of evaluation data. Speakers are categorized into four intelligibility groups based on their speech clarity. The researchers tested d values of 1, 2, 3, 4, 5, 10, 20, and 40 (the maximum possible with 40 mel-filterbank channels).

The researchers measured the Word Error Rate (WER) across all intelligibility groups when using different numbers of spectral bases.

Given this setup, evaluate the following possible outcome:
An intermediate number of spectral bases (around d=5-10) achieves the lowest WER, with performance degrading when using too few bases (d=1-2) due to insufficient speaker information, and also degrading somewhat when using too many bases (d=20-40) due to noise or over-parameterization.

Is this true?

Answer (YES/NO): NO